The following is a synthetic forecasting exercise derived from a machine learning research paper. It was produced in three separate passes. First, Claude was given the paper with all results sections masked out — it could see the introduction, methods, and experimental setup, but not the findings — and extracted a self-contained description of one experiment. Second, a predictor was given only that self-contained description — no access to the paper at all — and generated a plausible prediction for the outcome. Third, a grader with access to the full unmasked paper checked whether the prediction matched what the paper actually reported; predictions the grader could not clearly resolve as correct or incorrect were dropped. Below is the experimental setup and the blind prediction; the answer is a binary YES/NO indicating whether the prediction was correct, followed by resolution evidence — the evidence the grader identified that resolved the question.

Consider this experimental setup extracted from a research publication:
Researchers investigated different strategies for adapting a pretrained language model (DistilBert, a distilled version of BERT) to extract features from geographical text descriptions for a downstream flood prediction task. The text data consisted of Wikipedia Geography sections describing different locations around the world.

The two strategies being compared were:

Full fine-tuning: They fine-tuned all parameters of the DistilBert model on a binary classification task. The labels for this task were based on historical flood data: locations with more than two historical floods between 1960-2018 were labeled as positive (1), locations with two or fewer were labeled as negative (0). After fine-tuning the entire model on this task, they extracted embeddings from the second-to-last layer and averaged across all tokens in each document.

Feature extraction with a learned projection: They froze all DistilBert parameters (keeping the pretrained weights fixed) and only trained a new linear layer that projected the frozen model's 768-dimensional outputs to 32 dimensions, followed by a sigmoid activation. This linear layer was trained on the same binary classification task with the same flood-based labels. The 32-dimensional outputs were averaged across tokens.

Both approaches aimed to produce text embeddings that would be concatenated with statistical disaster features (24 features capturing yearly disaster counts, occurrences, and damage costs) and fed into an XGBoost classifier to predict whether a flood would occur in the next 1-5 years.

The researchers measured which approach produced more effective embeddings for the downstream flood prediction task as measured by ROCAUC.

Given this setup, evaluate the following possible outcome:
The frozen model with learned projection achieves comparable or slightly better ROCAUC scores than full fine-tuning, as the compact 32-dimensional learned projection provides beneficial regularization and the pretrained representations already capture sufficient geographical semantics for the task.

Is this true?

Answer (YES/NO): NO